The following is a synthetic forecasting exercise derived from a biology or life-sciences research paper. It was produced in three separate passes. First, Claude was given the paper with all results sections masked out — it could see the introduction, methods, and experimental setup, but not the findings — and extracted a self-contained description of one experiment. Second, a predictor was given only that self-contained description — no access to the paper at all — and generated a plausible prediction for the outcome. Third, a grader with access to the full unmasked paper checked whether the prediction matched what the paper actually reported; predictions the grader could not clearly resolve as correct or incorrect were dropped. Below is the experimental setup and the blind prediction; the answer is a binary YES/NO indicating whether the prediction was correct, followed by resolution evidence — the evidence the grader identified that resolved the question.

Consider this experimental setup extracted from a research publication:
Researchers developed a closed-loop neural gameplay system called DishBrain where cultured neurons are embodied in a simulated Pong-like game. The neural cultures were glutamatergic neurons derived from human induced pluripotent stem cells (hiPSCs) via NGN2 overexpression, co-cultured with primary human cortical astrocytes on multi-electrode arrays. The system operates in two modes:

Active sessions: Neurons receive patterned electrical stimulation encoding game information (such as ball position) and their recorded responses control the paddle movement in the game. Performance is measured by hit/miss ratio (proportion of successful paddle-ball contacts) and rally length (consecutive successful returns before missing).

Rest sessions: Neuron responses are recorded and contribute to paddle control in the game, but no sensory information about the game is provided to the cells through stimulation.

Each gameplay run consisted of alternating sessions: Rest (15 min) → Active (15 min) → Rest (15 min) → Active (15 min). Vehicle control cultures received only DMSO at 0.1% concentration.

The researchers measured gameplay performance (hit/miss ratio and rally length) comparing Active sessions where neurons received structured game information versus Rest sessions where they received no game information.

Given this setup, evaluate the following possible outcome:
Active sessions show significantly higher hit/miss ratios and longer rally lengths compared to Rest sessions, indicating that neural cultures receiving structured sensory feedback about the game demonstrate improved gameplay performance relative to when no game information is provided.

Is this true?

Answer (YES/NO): NO